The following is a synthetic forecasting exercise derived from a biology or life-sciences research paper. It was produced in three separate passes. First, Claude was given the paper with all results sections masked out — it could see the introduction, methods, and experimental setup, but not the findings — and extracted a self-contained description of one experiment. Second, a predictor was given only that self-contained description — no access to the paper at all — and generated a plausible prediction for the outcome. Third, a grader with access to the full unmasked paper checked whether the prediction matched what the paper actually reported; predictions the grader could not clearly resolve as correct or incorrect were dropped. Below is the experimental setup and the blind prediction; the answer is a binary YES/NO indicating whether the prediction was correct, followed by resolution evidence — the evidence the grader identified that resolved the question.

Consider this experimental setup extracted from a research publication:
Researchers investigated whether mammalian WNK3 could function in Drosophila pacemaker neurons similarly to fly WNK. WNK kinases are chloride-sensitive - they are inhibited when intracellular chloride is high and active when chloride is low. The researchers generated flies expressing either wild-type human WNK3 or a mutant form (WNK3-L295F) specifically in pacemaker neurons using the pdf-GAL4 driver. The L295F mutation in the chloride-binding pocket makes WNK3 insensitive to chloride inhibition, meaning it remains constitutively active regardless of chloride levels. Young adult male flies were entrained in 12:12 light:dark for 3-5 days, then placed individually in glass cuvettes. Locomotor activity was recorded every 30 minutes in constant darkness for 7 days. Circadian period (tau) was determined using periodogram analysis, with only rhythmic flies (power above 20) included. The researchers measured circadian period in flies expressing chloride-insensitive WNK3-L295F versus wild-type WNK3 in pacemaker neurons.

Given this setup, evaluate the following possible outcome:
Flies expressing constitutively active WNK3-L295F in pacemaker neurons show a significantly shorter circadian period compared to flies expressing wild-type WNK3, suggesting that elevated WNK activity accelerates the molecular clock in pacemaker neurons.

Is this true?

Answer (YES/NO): NO